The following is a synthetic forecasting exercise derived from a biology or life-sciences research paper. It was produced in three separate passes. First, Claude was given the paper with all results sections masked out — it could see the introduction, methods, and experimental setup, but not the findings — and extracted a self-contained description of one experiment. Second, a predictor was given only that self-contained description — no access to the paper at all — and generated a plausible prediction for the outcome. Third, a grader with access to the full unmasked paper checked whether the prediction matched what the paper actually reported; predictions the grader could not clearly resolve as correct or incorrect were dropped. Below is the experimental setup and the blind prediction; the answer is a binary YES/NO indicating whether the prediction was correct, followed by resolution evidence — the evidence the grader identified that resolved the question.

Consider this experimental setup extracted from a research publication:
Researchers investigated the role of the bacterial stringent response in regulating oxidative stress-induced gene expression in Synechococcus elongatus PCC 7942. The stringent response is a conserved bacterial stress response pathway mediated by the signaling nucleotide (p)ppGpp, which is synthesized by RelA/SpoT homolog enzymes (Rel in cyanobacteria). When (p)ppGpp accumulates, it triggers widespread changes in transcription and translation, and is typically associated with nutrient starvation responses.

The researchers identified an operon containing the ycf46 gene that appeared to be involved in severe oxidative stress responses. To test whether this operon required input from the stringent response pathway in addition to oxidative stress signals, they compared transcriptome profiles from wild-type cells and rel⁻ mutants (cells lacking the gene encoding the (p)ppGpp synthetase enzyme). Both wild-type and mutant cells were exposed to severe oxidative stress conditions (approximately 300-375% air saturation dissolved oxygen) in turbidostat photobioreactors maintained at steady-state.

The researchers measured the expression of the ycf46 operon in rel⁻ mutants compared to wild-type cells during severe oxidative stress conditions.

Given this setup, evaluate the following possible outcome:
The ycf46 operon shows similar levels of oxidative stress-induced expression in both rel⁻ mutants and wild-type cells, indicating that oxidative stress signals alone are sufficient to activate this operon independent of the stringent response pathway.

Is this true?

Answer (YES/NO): NO